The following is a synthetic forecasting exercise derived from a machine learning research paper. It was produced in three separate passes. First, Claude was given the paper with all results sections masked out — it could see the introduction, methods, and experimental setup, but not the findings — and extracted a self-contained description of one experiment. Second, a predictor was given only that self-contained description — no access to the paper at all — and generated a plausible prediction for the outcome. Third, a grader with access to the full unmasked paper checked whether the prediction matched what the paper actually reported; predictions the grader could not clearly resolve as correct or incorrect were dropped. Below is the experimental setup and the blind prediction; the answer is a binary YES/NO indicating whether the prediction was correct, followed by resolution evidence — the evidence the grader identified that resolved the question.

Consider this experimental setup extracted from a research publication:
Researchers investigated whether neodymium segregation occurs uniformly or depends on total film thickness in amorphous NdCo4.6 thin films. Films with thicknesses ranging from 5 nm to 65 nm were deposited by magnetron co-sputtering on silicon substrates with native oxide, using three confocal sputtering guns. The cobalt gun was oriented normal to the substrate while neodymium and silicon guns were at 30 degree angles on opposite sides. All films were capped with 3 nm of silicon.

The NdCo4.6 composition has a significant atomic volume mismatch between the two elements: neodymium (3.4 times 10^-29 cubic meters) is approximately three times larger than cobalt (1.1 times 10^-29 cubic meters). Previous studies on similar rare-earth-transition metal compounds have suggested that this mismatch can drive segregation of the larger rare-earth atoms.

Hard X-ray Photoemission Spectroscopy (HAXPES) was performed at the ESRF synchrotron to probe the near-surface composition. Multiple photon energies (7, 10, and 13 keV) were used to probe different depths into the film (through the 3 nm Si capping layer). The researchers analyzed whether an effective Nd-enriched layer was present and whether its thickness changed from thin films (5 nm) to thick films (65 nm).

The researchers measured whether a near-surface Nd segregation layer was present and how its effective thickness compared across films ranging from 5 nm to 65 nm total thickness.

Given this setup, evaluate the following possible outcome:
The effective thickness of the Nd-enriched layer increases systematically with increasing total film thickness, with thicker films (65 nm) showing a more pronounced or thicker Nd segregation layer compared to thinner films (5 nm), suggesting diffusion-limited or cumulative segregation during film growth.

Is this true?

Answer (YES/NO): NO